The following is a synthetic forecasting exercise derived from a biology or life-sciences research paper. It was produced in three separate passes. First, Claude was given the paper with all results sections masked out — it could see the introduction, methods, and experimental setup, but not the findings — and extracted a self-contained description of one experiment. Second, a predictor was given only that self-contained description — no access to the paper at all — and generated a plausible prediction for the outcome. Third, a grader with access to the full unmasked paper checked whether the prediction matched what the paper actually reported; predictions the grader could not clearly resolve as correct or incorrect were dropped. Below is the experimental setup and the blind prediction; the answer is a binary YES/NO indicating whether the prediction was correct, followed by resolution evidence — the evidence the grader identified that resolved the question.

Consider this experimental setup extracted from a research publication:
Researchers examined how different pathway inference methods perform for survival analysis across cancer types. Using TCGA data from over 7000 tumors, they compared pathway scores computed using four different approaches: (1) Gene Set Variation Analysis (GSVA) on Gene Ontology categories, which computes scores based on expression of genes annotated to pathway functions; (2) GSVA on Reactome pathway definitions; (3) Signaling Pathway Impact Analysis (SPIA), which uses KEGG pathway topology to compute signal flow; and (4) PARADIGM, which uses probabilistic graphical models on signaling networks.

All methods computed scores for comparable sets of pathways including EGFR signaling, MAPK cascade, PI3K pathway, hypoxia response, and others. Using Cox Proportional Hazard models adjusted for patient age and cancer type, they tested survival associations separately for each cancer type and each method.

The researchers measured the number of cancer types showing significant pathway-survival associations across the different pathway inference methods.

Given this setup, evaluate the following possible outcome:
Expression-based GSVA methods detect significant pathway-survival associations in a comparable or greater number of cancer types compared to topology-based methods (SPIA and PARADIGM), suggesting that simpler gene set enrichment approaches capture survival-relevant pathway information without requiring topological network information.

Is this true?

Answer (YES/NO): YES